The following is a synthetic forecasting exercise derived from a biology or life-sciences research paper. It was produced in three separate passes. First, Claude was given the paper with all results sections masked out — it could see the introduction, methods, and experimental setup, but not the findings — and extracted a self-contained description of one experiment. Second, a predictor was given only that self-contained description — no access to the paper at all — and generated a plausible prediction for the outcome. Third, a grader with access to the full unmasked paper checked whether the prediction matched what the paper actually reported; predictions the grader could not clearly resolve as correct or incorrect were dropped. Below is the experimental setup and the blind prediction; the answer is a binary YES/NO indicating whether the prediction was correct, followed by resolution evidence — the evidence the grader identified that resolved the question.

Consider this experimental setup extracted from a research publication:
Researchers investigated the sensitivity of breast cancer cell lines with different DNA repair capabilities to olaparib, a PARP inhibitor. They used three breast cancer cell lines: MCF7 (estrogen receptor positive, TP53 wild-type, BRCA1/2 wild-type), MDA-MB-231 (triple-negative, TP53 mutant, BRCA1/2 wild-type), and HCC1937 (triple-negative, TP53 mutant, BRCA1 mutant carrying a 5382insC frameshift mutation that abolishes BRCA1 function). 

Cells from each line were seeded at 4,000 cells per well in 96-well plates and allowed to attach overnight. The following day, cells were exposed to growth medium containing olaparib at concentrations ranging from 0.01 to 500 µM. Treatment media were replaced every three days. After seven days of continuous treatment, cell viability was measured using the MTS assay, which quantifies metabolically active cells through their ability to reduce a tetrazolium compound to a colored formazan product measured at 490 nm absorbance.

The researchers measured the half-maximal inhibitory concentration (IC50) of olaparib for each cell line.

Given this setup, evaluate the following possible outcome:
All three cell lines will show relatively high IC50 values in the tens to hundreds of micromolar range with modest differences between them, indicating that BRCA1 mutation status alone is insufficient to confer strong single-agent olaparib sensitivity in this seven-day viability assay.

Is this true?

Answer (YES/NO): NO